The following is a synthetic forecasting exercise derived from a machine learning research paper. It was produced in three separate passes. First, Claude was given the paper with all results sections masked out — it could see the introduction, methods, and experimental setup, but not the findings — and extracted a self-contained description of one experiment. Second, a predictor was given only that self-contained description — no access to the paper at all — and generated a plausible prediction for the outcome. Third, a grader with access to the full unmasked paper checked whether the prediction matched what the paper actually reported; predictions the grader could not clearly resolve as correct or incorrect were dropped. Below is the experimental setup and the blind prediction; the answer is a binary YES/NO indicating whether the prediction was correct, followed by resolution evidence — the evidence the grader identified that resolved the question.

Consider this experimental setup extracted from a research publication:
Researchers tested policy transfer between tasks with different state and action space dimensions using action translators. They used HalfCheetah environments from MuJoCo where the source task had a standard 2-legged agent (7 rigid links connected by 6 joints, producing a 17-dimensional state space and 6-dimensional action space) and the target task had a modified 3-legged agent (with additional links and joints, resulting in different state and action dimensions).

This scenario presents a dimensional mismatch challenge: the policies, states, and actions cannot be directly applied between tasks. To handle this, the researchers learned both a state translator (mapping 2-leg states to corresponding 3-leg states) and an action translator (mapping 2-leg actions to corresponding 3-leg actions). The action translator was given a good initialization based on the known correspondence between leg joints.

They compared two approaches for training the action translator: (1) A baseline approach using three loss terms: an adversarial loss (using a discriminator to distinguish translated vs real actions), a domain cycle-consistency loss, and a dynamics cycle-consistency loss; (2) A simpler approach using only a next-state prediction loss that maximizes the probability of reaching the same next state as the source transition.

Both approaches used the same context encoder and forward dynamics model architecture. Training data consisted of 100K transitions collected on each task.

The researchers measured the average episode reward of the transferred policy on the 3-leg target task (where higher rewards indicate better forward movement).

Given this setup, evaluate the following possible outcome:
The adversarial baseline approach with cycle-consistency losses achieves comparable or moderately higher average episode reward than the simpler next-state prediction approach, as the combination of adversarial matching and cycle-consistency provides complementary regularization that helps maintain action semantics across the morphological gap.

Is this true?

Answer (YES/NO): NO